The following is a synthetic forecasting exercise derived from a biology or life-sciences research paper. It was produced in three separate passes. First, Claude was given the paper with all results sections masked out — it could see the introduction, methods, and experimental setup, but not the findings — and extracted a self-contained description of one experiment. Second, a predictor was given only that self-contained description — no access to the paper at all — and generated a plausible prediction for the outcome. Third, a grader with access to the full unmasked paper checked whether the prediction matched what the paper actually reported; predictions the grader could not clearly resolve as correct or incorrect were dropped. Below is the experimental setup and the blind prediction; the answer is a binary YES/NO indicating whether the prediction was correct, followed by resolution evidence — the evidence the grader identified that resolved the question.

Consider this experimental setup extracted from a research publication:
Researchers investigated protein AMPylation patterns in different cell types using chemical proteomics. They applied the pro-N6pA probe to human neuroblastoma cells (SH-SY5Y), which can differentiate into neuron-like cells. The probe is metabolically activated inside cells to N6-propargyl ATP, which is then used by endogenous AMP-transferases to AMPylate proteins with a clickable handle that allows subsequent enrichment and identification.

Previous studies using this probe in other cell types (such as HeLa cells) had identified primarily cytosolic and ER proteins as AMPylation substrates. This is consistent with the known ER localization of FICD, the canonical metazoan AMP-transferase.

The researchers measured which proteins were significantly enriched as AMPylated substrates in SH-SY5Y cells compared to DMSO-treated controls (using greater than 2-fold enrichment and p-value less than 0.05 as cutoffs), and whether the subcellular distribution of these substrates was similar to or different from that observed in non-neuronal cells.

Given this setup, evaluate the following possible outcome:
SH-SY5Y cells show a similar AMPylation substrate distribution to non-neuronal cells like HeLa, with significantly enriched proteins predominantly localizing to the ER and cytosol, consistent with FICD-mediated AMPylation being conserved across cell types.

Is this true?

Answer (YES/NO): NO